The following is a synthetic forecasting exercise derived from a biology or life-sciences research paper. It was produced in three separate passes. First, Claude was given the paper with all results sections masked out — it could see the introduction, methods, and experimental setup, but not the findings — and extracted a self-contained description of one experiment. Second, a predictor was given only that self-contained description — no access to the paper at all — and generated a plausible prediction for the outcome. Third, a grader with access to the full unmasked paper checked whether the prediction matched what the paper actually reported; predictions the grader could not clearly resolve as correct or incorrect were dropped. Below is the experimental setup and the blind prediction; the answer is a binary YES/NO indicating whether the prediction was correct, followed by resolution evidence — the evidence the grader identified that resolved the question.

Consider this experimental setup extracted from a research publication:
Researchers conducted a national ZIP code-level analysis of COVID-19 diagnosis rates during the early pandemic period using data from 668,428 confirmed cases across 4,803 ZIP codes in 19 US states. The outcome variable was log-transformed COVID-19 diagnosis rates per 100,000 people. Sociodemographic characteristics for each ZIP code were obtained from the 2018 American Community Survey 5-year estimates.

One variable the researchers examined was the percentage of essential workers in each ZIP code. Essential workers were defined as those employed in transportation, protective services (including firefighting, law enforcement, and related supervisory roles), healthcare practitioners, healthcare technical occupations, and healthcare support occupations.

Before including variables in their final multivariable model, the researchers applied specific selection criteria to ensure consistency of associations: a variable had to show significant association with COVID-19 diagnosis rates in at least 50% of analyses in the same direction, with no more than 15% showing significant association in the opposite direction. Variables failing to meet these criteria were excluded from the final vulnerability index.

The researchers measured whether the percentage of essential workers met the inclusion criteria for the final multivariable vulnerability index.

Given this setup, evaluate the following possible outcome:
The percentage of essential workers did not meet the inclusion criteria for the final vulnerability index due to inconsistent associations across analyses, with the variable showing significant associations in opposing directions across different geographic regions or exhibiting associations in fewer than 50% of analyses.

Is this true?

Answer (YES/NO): YES